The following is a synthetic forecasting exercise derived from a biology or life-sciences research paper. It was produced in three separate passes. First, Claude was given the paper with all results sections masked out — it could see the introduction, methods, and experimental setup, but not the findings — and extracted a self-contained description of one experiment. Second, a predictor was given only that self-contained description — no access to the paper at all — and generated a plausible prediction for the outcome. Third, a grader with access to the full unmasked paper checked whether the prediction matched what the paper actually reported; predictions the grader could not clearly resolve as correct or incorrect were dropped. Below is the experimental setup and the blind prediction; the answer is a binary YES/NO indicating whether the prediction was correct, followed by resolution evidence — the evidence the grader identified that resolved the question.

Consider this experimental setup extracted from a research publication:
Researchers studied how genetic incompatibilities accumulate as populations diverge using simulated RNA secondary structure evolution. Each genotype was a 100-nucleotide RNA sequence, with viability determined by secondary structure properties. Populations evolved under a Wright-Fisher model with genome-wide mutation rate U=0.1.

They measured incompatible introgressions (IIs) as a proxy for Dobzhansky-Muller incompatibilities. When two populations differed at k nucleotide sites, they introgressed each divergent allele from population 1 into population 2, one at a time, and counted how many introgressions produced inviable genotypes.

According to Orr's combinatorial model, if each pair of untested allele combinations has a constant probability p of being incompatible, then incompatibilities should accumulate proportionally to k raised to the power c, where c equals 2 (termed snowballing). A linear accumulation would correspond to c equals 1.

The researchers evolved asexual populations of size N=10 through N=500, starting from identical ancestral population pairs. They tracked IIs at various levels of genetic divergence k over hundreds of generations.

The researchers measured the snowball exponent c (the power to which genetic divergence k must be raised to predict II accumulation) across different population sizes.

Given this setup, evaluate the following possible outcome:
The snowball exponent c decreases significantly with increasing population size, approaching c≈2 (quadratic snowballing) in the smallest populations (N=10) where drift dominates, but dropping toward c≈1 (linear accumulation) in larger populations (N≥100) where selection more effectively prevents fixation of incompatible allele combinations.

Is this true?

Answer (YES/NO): NO